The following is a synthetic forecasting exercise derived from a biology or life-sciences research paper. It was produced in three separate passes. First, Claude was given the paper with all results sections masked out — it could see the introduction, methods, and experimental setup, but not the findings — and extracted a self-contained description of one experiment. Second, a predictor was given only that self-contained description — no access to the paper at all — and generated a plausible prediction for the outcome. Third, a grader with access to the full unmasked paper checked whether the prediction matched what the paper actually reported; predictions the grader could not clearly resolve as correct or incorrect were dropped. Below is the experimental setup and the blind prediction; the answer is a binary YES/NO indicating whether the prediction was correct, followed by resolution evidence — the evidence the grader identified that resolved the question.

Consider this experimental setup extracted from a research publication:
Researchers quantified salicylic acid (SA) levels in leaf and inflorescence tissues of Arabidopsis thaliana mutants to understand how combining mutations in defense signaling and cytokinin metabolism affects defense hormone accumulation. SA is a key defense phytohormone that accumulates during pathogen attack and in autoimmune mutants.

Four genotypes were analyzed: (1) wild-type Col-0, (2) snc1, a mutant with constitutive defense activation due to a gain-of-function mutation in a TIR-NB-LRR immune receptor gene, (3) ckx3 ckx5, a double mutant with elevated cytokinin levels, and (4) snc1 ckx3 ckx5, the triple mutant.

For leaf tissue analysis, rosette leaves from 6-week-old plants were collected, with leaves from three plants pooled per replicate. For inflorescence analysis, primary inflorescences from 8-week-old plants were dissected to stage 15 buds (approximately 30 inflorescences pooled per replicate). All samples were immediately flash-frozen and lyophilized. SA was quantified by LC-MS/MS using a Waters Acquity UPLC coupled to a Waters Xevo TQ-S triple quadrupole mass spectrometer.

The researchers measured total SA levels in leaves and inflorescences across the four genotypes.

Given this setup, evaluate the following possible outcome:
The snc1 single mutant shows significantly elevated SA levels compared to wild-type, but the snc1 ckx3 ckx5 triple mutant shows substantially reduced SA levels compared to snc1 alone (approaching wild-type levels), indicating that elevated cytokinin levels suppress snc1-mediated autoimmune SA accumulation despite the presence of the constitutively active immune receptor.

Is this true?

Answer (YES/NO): NO